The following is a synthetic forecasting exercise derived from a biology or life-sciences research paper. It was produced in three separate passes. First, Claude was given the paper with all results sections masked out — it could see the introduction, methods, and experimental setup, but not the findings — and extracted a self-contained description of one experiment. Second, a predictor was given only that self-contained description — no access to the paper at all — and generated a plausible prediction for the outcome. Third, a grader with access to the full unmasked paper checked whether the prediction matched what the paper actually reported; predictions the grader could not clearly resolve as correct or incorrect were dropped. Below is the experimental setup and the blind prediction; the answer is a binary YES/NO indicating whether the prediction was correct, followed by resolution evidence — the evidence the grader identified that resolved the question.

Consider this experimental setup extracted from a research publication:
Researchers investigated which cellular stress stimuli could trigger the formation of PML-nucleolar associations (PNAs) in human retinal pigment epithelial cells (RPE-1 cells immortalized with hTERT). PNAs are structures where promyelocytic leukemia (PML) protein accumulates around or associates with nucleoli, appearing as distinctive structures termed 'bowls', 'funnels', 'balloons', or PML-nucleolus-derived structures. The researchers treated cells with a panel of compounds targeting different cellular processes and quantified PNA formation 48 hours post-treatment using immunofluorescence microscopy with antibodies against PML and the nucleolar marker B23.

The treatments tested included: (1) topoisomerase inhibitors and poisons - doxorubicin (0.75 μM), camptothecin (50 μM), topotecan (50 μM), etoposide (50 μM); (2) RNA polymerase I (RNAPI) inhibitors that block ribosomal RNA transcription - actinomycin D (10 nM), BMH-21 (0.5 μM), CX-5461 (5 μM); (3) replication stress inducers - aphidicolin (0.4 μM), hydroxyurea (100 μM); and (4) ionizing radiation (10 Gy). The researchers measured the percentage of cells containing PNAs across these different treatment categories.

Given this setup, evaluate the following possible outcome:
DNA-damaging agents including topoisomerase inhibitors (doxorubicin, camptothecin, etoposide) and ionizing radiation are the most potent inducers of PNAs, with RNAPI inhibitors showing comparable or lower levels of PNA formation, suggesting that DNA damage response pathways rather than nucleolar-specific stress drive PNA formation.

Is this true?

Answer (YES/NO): NO